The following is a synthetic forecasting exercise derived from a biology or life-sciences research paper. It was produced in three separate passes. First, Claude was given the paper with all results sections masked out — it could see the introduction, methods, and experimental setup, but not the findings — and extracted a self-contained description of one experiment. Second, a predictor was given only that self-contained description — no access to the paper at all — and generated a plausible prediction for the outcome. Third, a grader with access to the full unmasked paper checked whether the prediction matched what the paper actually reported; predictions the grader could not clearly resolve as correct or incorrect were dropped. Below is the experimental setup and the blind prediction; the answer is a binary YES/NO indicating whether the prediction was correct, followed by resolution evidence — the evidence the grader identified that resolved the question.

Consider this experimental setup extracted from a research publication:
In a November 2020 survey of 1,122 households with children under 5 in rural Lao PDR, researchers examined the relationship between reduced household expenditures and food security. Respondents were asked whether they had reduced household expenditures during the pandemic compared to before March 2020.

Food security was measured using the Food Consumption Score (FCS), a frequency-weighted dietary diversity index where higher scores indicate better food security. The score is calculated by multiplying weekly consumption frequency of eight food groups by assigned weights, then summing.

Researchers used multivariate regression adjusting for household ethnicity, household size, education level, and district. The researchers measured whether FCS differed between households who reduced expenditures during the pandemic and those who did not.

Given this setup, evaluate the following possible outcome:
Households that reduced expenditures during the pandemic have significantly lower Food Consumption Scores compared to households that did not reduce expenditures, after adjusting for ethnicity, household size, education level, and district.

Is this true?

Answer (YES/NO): YES